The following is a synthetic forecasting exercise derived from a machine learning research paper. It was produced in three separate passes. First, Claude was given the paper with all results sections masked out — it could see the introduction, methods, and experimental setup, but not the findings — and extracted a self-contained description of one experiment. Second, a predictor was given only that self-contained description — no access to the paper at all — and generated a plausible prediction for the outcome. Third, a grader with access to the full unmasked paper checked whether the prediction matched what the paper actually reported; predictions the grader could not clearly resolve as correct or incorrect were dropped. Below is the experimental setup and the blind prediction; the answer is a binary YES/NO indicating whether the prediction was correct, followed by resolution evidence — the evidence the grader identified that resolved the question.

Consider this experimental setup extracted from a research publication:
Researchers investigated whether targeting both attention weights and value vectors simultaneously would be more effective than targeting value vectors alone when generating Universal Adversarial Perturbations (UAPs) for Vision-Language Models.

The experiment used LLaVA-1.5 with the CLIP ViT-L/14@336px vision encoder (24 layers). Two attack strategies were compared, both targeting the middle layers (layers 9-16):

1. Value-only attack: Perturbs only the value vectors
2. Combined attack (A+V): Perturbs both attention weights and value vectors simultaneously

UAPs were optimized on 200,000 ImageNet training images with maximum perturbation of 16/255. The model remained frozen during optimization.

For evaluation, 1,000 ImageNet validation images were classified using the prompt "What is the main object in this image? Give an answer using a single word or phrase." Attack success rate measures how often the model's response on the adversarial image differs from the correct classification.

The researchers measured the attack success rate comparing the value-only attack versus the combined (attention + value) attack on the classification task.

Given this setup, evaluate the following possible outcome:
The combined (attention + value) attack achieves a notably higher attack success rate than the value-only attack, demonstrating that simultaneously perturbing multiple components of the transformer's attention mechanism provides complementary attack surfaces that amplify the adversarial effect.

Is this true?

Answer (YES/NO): NO